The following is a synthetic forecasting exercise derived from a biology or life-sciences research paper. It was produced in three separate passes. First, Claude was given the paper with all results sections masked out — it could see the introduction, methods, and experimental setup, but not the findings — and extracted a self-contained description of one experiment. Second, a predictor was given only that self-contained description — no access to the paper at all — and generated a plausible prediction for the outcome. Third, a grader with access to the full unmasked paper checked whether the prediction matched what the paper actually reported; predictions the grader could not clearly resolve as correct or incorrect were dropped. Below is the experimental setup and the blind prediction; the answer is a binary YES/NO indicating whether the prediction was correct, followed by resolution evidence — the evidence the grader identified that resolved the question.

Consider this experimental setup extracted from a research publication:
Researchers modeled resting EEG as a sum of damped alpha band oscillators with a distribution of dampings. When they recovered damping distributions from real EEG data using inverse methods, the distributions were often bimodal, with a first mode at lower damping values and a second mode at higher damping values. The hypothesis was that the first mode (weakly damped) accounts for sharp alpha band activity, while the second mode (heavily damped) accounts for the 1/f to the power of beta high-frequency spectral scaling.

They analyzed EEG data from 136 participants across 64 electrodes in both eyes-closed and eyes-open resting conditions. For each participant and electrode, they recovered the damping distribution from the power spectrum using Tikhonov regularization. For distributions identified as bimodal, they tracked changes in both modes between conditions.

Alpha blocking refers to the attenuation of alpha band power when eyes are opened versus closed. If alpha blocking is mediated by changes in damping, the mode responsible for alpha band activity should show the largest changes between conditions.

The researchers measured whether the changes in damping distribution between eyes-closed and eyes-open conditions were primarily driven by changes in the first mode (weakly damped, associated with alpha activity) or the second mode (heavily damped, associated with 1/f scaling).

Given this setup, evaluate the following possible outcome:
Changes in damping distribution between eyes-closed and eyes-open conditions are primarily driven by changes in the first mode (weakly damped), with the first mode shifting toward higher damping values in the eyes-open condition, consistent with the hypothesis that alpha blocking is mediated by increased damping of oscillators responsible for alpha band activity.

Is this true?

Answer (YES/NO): YES